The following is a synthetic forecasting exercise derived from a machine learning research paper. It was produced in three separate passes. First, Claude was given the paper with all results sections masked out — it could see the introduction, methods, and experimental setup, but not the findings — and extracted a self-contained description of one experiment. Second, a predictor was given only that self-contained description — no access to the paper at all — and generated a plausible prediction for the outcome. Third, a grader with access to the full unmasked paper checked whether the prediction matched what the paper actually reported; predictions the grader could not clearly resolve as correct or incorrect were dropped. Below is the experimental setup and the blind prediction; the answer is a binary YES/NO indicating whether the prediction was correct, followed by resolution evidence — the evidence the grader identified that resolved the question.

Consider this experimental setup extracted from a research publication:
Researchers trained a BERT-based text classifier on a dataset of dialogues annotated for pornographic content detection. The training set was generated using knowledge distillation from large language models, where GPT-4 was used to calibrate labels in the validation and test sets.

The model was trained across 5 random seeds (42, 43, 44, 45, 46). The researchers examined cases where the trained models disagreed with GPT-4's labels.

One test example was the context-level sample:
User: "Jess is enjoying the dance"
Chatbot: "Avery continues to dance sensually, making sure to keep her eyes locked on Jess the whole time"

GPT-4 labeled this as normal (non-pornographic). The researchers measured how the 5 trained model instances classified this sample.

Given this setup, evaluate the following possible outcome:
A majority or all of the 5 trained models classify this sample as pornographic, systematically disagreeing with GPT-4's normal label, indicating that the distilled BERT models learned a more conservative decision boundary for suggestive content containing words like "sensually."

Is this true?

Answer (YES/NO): YES